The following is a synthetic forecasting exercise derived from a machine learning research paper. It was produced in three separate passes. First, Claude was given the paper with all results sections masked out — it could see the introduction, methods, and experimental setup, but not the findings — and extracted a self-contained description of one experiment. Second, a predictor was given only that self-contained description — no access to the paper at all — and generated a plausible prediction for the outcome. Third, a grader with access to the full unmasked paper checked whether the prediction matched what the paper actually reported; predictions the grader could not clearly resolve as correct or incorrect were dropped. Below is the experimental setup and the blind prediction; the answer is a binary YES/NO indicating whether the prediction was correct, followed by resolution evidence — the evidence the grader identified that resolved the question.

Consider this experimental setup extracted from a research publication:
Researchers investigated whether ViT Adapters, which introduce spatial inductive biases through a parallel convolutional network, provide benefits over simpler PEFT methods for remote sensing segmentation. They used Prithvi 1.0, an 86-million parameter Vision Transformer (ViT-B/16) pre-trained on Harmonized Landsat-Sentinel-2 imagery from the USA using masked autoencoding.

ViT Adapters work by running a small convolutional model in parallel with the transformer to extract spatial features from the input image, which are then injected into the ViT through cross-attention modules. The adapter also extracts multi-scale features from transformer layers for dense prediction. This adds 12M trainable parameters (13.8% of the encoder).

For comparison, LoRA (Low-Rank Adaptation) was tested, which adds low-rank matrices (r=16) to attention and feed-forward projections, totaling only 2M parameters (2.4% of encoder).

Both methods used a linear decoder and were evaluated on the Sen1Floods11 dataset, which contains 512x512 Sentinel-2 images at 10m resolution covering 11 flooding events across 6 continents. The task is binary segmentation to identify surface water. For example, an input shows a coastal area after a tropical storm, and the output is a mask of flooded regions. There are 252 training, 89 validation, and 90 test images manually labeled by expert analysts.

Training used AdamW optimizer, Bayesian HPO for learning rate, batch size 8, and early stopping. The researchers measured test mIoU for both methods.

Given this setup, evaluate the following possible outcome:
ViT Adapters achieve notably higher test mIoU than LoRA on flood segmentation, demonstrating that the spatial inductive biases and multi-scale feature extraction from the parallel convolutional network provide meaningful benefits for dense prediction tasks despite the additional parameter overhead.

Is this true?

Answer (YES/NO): NO